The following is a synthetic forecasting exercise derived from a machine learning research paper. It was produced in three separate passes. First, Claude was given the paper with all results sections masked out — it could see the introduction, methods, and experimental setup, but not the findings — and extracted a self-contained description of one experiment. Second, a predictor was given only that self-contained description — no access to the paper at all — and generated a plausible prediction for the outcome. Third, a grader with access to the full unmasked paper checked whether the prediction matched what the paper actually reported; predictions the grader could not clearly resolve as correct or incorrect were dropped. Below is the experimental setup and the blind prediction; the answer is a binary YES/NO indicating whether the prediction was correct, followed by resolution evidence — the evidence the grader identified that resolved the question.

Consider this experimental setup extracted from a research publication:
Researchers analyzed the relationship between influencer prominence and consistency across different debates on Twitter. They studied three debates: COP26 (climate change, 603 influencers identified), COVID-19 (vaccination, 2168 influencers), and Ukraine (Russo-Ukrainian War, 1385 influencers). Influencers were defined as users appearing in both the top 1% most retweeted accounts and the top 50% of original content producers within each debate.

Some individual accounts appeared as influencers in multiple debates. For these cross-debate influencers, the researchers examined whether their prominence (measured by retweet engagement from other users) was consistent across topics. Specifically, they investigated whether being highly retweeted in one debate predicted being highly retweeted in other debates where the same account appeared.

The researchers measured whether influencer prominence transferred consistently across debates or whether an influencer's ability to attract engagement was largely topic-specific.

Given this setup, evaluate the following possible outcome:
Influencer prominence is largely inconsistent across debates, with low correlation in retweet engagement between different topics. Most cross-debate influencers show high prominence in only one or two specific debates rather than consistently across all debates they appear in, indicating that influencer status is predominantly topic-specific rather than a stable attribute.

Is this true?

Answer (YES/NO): YES